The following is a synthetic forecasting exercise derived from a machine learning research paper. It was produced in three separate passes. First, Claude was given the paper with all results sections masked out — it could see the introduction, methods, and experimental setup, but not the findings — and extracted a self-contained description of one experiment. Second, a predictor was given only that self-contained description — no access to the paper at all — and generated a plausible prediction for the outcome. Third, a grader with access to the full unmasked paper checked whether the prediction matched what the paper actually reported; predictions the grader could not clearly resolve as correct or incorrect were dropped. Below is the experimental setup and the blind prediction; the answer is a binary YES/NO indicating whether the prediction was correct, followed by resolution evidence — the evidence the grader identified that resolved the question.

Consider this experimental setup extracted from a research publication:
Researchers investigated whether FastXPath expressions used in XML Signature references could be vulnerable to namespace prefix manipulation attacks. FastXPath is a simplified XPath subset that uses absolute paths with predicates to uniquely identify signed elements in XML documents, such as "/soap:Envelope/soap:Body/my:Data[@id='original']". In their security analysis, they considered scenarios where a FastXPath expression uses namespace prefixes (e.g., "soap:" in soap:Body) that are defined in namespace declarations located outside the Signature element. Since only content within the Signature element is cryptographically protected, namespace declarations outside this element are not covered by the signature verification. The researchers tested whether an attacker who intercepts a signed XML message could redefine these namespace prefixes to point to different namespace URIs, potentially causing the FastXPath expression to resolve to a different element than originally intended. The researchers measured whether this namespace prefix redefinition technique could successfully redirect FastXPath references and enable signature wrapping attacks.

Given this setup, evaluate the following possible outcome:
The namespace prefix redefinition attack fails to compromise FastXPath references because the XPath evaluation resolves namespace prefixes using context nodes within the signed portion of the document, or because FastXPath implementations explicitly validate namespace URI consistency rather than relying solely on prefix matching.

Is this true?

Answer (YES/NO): NO